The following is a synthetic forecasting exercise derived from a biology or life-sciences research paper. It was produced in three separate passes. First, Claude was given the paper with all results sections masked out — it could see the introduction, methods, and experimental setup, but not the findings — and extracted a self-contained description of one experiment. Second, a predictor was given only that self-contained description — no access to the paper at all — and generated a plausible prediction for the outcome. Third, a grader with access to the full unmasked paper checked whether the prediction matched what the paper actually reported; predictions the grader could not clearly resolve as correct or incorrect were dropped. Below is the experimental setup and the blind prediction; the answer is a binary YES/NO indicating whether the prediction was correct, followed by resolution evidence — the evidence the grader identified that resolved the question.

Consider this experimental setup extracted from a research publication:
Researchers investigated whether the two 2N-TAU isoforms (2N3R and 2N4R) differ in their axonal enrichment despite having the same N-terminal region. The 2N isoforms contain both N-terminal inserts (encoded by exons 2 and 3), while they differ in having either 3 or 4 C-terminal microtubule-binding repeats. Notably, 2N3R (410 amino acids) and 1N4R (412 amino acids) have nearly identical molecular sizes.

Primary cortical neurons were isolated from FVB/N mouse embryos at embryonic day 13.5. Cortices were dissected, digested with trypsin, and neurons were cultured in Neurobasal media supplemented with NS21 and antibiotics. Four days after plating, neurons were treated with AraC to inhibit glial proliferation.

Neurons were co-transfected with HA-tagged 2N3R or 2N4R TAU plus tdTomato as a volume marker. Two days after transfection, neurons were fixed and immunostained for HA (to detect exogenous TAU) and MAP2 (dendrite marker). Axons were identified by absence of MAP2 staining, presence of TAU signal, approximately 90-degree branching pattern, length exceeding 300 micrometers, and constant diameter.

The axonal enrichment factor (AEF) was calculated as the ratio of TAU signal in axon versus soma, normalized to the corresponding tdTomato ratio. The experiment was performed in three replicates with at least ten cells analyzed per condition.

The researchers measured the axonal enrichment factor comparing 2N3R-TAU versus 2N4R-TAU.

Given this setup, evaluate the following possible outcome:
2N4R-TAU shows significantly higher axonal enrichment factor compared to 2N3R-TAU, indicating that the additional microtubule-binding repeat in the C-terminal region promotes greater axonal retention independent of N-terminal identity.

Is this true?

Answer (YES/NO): NO